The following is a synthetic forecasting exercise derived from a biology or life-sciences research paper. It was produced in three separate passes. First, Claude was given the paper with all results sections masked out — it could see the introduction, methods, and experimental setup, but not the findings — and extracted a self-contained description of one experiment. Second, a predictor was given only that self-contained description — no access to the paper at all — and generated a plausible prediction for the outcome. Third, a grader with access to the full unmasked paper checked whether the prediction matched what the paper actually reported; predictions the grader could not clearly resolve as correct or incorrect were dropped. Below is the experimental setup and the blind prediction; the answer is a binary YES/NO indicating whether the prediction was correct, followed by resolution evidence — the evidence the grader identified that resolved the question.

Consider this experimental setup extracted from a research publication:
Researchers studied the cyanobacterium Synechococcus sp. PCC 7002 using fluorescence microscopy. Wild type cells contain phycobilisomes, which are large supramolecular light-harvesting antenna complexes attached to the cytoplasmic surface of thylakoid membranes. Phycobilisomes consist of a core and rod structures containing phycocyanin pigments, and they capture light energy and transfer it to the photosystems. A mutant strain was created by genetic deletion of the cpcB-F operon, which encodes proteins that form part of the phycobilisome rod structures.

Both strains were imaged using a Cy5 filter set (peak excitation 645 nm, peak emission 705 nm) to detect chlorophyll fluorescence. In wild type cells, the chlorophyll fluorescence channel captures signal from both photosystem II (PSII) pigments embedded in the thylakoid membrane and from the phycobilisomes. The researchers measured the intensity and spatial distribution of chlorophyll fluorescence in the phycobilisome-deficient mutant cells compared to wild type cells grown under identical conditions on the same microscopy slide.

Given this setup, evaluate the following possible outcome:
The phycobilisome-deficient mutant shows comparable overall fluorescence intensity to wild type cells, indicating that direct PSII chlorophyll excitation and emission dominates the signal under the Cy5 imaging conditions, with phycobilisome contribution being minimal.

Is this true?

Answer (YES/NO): NO